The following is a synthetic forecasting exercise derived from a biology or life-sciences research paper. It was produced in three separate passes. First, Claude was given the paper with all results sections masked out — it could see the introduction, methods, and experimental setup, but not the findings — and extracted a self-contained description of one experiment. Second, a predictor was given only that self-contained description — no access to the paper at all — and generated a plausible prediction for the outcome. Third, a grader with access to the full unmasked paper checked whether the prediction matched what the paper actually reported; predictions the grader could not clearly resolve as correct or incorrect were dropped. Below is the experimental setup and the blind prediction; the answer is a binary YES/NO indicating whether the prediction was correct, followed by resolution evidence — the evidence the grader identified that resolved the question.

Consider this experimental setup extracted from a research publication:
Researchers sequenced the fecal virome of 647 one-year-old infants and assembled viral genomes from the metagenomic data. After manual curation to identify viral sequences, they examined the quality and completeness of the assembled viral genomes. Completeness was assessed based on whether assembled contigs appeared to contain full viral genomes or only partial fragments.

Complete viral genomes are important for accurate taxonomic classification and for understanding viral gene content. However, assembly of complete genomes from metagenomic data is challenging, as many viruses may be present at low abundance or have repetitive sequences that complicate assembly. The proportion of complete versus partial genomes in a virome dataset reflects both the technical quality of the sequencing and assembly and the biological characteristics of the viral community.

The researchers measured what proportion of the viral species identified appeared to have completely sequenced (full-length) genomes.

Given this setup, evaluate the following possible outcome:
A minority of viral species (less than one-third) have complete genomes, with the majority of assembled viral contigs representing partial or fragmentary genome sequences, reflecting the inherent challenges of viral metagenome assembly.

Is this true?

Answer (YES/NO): NO